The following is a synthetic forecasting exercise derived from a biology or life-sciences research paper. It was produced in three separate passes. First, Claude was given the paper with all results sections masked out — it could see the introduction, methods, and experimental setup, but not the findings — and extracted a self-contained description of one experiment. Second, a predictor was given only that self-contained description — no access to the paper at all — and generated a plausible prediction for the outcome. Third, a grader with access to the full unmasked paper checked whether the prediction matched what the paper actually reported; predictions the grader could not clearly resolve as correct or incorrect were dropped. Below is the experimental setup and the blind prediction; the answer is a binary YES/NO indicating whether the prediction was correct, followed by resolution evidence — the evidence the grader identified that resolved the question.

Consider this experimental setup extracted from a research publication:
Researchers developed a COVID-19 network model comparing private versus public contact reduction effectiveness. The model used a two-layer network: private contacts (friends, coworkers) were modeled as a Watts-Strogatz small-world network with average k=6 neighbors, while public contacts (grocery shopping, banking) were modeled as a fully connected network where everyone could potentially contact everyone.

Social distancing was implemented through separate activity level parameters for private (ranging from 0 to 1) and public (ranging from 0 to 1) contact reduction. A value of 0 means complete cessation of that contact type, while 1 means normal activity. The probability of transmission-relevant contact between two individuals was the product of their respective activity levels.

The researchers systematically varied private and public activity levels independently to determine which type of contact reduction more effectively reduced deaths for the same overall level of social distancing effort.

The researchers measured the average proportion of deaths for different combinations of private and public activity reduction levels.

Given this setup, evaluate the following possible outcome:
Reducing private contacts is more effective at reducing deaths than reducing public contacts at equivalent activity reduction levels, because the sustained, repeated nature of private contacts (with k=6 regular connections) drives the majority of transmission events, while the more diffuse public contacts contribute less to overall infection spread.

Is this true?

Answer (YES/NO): NO